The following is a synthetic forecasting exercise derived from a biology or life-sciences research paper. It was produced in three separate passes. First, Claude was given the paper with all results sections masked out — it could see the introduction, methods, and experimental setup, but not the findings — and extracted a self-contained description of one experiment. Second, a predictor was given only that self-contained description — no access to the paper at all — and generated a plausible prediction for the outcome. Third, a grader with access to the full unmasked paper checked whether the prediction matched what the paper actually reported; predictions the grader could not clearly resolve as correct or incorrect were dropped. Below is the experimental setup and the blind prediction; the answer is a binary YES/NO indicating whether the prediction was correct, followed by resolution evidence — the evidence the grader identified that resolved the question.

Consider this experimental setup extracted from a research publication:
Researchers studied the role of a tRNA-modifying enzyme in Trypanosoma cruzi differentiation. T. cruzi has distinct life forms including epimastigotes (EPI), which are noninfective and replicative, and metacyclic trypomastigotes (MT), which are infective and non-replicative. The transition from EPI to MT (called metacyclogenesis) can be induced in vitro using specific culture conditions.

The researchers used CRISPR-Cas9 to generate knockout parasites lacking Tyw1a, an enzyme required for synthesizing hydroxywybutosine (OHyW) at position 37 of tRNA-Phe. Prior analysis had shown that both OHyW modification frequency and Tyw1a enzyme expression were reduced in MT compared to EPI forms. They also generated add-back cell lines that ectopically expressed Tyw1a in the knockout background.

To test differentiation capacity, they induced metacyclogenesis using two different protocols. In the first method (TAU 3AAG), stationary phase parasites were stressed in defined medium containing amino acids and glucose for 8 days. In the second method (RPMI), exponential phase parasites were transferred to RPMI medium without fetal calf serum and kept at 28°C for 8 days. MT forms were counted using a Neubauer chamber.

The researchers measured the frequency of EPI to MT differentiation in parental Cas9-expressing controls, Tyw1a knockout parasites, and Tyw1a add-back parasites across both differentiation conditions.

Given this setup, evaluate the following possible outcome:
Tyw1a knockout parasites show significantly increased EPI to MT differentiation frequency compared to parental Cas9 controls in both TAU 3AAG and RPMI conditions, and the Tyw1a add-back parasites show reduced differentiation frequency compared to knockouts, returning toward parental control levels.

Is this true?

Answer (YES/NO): YES